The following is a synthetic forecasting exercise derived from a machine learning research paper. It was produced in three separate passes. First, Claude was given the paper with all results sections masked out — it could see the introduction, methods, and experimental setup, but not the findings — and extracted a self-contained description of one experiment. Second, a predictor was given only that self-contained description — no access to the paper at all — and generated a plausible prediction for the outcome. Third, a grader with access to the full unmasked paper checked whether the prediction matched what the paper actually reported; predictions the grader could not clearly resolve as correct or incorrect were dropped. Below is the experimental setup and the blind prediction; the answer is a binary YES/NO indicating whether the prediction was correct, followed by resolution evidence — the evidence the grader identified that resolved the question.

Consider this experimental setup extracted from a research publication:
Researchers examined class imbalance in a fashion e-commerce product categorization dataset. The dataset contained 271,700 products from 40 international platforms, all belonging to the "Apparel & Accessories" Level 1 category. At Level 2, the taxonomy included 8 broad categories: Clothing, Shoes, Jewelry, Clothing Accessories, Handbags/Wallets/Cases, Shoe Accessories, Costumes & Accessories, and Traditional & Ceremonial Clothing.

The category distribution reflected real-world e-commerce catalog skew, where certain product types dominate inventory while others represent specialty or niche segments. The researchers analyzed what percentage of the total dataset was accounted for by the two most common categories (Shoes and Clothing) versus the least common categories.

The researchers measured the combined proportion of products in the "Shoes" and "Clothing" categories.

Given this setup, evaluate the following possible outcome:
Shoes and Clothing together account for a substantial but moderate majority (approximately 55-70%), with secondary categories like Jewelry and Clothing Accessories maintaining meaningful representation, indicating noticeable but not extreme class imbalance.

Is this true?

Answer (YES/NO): NO